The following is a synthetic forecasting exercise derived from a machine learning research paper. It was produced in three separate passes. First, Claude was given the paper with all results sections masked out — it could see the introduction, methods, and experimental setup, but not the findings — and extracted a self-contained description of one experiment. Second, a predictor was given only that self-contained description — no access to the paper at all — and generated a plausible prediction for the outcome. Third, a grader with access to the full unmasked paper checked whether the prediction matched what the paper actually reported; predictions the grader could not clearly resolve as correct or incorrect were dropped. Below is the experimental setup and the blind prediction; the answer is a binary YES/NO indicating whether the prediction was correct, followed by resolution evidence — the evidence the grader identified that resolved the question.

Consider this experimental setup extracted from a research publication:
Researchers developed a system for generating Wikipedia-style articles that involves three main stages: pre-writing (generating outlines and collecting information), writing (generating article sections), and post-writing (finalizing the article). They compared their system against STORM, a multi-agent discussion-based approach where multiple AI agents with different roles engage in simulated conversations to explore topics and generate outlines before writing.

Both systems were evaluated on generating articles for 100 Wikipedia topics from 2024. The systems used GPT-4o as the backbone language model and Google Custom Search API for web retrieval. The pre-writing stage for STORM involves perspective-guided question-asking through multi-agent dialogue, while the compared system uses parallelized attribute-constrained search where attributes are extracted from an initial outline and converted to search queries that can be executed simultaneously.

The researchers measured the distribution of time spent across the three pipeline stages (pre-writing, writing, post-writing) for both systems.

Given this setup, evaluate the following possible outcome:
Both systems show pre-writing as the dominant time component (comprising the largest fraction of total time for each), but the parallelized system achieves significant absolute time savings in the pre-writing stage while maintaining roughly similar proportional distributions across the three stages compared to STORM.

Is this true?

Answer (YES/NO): NO